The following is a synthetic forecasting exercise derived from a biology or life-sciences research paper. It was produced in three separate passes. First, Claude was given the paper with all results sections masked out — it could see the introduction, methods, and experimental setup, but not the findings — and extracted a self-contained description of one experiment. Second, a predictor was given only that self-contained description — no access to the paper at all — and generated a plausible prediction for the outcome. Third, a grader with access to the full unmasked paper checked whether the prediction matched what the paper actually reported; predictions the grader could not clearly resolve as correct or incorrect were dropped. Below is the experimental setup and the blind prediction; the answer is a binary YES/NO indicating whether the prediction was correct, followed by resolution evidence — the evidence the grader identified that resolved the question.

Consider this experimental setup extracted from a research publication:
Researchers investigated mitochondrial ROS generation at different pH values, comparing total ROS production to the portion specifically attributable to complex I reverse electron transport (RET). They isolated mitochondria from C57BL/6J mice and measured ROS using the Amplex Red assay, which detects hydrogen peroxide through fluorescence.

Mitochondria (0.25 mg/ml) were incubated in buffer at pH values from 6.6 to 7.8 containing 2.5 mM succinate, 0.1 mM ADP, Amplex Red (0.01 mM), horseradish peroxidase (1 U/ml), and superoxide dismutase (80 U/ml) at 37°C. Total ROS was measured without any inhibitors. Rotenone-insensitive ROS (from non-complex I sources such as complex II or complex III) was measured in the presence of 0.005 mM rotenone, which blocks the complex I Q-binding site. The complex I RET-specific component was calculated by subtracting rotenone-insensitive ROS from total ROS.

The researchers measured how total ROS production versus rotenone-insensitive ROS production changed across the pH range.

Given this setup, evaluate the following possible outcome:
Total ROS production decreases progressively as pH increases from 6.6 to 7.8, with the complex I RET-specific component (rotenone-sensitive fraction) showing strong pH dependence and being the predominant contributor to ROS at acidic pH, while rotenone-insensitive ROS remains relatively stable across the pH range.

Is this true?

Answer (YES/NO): NO